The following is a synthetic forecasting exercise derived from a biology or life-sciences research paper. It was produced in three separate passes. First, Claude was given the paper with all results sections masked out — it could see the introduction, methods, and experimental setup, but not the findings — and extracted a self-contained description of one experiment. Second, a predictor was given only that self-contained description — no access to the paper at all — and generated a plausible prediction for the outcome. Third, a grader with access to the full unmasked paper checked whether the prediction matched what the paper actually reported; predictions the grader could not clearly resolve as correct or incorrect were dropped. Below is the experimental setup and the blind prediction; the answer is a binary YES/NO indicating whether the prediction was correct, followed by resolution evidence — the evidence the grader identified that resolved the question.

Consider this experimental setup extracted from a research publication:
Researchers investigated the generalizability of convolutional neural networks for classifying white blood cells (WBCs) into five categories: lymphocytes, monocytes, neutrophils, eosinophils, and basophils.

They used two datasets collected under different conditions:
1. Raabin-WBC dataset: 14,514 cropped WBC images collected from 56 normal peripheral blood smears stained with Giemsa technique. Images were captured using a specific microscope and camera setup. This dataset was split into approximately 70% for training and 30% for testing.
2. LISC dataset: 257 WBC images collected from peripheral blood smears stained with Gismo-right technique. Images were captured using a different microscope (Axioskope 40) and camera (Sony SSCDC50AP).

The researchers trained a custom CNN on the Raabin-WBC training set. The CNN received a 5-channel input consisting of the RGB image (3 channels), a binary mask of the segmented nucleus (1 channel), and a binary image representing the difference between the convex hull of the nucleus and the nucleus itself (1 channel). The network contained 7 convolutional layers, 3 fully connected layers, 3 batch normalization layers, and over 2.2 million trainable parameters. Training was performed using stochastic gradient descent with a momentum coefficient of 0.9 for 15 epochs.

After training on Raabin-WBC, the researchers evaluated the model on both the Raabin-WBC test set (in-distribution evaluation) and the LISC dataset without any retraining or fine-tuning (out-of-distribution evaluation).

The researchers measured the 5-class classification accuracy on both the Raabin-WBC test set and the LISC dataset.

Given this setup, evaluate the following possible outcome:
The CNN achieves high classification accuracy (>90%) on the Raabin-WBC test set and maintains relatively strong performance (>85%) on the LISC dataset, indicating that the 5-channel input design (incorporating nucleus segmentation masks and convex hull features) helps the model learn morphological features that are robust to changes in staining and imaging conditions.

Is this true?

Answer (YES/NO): NO